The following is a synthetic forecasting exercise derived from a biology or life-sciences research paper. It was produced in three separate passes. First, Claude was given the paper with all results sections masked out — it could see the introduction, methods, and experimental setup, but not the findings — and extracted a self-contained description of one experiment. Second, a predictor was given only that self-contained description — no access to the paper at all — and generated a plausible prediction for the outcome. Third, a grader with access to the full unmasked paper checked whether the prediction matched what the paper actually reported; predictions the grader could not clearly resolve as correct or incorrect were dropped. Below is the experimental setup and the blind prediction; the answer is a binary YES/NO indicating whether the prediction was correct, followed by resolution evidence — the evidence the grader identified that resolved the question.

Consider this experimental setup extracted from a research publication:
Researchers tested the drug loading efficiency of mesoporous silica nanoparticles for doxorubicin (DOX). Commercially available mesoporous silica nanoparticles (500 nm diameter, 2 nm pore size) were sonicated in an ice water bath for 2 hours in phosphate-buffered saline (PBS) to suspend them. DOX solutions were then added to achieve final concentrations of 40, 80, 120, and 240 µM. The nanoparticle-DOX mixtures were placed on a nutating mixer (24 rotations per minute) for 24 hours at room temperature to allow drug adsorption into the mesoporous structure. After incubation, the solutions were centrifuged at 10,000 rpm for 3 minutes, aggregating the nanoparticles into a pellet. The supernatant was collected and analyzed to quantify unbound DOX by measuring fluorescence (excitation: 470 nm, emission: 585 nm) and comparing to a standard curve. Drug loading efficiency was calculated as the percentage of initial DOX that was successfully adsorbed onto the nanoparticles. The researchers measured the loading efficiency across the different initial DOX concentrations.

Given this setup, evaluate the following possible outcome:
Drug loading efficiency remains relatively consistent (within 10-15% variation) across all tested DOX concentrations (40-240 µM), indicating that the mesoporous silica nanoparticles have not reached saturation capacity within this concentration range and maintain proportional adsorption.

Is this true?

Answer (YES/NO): NO